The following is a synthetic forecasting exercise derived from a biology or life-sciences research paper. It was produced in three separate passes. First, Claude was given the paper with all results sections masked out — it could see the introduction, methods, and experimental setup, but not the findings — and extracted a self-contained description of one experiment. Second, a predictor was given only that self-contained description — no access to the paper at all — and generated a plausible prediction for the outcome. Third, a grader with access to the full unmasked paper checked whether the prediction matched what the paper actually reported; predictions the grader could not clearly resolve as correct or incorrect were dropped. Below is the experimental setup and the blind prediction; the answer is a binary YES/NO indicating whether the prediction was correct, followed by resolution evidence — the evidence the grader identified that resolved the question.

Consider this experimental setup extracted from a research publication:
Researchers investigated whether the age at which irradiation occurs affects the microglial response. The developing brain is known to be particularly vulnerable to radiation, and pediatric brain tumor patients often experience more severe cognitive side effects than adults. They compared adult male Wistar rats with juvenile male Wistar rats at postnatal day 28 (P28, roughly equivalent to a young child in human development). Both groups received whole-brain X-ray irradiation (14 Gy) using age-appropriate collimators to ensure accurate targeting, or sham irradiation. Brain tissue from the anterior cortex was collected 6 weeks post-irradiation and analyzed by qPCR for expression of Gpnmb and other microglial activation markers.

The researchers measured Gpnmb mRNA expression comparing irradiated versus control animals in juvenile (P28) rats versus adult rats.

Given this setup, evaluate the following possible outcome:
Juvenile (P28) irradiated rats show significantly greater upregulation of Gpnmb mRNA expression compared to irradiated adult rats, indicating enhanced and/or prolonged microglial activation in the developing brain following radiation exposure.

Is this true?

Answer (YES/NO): NO